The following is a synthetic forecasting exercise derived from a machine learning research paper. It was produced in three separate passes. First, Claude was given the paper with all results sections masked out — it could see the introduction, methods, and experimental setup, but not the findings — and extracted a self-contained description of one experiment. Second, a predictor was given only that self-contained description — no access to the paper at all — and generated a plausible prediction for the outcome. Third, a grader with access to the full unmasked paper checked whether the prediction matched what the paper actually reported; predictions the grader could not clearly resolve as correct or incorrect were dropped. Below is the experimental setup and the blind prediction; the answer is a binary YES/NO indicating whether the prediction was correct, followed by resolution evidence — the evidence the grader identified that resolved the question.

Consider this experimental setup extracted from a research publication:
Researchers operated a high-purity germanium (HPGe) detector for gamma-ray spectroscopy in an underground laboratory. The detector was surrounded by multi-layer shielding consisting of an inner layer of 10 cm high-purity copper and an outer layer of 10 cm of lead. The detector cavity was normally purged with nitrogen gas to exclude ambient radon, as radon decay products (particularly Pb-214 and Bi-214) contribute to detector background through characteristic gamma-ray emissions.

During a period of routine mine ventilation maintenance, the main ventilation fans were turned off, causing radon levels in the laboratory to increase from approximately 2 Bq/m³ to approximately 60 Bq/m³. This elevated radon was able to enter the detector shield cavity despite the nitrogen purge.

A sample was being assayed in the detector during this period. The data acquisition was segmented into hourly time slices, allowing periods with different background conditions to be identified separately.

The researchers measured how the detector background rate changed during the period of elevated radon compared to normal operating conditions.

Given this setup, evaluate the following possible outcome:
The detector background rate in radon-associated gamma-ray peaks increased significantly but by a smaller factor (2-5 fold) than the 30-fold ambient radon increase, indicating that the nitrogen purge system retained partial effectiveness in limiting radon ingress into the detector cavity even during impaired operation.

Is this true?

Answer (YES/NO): NO